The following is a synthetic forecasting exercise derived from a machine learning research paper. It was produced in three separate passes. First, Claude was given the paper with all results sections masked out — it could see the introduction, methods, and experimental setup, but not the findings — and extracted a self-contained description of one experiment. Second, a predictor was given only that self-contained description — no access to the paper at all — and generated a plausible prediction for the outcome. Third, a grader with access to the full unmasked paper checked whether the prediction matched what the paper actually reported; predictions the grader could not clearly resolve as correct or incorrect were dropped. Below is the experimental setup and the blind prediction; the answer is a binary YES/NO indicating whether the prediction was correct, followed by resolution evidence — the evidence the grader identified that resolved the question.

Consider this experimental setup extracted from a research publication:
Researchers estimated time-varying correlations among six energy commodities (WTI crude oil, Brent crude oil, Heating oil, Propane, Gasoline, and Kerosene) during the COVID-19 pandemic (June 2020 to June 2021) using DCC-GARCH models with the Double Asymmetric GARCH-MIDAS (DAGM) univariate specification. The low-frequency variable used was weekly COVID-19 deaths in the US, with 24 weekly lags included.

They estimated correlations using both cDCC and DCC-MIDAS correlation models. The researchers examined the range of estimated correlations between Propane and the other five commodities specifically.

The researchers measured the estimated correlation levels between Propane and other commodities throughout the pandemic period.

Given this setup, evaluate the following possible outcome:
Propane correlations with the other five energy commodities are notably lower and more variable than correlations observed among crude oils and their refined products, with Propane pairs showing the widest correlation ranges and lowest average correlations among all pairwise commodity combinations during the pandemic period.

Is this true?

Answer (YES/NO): YES